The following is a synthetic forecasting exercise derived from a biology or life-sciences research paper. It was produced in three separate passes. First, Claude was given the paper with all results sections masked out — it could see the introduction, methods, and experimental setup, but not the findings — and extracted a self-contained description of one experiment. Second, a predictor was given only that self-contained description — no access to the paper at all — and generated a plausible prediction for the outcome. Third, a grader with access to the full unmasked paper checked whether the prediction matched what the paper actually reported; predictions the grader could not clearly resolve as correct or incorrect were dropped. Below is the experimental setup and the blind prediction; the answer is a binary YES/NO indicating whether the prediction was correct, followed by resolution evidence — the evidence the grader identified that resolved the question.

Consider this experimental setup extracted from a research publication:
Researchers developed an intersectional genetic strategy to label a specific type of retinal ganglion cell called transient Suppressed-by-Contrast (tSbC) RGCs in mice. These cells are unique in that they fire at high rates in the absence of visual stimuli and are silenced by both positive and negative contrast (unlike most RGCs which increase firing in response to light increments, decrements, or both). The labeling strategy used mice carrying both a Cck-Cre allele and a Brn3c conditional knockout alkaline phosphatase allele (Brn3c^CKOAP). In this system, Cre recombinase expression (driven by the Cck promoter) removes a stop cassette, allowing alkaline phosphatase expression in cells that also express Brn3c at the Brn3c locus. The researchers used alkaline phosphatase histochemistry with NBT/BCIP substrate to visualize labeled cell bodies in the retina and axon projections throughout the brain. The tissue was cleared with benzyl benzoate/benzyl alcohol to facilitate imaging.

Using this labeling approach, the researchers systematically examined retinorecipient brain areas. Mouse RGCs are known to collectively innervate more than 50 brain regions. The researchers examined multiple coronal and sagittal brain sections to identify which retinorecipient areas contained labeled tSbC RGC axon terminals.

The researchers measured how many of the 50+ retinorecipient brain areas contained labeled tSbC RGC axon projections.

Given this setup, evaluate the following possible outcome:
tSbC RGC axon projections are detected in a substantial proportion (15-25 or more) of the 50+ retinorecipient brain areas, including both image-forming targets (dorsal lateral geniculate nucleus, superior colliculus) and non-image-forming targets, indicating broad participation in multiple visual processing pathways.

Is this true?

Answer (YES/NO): NO